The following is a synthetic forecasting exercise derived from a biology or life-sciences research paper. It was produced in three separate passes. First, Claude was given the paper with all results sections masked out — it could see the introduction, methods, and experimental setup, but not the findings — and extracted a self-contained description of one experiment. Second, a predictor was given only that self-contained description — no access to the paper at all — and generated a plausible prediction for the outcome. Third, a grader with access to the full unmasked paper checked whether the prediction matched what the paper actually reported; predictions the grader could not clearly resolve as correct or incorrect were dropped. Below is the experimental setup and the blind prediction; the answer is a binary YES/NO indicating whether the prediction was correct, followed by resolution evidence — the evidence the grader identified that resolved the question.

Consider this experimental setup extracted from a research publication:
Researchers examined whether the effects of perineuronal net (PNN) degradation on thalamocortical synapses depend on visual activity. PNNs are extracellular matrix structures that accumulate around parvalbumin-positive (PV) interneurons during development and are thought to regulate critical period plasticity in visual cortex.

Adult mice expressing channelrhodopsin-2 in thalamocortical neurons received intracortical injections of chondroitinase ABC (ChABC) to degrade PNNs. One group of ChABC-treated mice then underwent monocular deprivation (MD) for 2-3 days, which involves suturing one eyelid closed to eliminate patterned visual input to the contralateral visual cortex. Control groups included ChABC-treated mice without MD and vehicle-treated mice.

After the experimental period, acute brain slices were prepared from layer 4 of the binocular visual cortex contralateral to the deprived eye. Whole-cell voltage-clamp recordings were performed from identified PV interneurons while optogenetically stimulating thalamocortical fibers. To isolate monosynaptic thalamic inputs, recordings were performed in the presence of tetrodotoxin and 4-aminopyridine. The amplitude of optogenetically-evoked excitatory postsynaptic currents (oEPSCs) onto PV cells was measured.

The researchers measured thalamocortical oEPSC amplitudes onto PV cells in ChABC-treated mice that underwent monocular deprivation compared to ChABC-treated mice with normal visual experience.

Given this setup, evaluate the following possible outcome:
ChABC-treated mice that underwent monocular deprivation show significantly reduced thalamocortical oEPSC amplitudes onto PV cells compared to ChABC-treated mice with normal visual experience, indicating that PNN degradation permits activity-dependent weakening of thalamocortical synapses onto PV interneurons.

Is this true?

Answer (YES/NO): YES